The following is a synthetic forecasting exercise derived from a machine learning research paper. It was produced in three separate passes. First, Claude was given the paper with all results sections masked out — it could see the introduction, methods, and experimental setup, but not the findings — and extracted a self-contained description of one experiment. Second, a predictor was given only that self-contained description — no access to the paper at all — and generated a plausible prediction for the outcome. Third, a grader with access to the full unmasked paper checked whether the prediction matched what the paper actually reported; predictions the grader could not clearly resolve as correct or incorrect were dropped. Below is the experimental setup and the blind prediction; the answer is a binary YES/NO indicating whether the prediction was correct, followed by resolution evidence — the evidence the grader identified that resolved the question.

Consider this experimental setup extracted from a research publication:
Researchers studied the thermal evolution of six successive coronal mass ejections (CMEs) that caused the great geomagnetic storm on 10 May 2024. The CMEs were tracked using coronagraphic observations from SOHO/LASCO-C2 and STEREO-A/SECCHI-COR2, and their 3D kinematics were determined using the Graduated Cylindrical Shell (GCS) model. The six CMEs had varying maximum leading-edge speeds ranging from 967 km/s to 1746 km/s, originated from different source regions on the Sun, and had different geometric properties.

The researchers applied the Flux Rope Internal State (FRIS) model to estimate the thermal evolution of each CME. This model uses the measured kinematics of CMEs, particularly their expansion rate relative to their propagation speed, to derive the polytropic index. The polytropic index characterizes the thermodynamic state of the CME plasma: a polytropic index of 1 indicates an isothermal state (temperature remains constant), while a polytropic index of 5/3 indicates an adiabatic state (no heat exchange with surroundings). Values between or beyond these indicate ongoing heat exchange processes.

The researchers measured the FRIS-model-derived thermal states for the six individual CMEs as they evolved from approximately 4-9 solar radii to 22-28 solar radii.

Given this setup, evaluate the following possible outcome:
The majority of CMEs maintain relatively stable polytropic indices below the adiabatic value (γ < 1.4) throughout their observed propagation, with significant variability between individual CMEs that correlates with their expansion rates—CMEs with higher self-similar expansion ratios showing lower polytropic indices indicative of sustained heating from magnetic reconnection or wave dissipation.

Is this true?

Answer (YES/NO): NO